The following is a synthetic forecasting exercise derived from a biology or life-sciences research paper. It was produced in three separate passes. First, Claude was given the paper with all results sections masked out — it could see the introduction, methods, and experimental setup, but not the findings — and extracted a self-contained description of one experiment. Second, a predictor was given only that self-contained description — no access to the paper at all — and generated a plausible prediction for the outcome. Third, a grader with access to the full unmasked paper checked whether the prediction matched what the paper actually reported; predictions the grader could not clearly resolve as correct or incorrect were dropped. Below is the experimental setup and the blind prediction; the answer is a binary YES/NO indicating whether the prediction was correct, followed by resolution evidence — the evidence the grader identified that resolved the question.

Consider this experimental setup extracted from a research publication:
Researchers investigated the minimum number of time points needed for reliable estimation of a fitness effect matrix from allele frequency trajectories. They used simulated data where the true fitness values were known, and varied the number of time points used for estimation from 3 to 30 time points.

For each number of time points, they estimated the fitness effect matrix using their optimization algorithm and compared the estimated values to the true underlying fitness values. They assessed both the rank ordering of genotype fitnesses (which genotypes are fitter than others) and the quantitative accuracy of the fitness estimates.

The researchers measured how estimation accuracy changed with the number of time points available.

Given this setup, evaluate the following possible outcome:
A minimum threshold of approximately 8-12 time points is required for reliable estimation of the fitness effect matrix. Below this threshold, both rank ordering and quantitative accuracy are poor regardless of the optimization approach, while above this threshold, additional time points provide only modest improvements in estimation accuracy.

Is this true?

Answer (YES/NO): NO